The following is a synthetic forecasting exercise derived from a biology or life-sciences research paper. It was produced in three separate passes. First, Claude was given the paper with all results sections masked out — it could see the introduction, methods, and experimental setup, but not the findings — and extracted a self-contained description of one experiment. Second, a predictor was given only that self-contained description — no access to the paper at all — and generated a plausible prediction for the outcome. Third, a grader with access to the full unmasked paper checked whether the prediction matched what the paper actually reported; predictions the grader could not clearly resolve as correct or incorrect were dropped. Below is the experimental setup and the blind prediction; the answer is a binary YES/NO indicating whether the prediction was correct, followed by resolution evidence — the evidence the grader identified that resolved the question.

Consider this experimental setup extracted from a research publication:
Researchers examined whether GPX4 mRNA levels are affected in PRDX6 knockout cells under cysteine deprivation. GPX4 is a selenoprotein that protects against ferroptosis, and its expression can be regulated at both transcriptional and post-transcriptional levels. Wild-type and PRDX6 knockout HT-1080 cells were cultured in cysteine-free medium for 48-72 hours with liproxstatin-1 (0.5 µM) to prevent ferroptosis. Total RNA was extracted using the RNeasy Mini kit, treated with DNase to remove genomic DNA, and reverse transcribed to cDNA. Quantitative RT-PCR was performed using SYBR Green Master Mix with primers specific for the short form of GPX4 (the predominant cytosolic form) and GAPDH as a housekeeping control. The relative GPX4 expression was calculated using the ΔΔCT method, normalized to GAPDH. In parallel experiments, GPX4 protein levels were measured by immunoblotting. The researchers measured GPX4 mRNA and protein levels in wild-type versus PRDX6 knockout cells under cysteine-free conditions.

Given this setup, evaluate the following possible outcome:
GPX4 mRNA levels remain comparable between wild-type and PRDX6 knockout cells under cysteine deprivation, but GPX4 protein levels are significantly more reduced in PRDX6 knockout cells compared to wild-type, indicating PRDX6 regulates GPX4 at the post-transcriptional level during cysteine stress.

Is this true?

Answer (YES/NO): YES